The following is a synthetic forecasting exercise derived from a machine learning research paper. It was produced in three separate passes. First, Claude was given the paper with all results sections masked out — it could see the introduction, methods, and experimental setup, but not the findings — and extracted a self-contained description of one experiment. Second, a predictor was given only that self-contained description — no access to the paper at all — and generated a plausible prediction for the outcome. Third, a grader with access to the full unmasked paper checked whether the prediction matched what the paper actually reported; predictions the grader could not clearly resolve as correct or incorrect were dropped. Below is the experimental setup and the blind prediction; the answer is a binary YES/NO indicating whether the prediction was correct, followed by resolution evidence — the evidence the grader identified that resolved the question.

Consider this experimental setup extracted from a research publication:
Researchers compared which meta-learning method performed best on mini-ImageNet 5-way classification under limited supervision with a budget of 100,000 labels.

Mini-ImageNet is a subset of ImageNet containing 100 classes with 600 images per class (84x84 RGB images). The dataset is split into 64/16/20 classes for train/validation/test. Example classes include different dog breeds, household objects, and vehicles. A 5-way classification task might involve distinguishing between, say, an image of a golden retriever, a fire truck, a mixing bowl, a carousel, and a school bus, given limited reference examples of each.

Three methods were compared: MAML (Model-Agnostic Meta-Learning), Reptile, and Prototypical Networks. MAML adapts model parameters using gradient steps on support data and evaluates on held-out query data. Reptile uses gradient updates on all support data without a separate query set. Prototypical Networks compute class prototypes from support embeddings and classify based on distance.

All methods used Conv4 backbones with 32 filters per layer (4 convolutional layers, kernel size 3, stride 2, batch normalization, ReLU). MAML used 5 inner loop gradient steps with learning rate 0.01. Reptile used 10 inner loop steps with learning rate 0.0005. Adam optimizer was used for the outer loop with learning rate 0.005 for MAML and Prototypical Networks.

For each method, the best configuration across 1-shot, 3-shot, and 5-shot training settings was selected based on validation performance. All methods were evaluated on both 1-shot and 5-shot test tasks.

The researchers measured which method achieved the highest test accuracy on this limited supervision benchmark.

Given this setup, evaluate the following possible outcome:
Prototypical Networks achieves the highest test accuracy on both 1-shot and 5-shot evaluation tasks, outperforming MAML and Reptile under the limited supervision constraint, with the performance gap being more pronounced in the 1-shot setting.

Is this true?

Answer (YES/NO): NO